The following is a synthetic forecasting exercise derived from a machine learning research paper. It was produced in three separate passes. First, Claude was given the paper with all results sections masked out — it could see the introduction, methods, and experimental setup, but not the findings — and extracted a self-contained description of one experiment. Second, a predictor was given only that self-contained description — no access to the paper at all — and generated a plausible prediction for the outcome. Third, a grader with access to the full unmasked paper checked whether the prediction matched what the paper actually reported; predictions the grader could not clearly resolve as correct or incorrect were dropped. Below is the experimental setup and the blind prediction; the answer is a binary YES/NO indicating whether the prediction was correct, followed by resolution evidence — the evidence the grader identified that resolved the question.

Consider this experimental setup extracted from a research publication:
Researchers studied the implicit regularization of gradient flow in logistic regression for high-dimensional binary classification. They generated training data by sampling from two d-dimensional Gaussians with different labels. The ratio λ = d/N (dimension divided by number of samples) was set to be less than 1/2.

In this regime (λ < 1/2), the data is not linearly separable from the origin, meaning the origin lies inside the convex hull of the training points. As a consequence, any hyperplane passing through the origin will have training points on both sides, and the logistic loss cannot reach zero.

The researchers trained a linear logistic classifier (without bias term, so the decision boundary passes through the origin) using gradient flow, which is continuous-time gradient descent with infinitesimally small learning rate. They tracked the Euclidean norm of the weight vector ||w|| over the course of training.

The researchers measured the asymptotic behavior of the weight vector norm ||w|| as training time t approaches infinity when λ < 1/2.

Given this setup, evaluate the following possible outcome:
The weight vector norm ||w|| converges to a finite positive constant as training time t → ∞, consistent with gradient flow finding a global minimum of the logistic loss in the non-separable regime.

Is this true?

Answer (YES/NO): YES